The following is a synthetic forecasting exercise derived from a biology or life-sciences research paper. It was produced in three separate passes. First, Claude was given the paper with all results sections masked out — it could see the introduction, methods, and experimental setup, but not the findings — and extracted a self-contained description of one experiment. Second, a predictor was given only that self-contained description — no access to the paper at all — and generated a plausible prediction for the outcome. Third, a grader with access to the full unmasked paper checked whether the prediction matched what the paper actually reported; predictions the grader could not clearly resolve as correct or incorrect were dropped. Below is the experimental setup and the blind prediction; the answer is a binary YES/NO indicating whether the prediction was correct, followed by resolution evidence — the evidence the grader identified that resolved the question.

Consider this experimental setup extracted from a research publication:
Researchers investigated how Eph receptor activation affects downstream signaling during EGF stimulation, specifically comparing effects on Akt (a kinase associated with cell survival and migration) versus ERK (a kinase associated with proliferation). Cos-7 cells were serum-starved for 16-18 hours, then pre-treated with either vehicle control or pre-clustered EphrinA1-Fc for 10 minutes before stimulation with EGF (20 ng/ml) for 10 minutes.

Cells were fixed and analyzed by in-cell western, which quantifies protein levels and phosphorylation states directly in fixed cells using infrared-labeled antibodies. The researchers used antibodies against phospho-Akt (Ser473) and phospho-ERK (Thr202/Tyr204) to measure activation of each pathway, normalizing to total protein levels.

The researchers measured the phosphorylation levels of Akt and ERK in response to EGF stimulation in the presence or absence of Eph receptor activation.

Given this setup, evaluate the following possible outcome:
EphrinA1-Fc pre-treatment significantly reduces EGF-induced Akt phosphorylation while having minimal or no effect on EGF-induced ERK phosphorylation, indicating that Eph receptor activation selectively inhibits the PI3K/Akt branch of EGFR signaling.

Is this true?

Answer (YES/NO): YES